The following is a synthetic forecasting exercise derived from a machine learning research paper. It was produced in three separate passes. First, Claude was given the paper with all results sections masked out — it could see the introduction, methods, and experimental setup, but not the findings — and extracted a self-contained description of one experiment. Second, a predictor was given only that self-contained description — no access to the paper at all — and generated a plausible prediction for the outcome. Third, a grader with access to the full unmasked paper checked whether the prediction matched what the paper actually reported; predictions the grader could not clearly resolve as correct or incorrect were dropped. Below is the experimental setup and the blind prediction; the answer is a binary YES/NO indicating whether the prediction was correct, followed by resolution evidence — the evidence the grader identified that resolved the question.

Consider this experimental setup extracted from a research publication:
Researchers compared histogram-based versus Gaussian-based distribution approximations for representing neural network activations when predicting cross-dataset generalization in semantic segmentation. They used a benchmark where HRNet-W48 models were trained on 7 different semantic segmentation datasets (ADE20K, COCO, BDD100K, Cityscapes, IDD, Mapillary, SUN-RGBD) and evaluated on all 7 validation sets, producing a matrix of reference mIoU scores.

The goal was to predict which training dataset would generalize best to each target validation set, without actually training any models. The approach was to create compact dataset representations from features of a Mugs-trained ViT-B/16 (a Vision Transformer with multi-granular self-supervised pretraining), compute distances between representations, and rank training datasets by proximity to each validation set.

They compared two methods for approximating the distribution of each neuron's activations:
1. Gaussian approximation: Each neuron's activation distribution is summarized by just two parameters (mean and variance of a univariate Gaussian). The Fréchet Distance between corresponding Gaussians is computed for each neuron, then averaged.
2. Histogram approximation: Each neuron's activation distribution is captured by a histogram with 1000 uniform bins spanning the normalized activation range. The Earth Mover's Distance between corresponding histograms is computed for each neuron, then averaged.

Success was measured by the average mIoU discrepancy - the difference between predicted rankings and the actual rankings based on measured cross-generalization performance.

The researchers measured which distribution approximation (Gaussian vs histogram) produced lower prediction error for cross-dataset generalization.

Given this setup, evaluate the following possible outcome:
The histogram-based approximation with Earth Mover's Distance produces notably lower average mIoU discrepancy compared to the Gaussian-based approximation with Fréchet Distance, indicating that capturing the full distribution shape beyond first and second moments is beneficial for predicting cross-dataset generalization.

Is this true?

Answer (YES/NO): YES